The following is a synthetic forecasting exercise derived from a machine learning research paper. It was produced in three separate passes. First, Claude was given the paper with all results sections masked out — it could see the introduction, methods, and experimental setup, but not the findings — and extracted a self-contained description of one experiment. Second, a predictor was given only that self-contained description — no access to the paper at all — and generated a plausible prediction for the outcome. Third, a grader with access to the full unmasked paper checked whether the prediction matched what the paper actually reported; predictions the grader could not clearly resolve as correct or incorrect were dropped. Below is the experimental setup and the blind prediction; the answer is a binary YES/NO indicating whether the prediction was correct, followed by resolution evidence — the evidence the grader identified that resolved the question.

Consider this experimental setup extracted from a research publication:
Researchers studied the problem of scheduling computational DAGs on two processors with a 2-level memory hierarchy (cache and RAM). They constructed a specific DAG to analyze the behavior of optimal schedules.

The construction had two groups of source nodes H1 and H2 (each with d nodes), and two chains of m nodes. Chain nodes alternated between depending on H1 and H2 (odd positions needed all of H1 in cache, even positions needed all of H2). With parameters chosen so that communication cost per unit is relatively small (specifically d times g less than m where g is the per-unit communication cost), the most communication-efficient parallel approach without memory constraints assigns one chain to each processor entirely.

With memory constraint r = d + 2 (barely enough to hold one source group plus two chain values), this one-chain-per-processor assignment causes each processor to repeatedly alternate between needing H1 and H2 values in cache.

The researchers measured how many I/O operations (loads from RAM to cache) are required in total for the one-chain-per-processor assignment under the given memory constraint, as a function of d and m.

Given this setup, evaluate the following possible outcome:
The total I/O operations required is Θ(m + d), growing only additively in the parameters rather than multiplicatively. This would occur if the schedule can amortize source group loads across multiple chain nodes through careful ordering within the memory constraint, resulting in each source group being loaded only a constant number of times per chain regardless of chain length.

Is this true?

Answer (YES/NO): NO